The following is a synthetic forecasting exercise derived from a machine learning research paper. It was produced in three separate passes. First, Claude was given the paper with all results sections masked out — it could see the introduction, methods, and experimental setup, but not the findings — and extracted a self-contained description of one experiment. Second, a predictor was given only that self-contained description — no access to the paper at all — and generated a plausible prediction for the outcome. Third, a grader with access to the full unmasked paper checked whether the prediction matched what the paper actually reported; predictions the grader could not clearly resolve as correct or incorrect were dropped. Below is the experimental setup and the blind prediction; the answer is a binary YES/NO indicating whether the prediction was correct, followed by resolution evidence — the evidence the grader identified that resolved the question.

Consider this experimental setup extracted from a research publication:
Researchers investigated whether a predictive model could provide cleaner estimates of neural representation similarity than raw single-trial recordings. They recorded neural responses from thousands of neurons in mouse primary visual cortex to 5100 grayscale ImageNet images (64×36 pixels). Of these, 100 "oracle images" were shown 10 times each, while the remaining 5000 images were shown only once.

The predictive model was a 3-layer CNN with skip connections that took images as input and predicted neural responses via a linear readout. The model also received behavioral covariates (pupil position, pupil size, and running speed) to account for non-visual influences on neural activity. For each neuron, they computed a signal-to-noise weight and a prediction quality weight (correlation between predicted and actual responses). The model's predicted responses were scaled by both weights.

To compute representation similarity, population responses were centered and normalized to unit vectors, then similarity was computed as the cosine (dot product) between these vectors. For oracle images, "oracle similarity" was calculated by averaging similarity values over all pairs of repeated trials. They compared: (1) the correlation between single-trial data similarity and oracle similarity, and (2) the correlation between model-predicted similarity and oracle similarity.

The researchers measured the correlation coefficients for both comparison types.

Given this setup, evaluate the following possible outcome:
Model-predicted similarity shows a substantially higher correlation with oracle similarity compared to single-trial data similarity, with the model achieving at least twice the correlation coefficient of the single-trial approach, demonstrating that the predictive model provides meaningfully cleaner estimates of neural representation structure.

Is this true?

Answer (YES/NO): NO